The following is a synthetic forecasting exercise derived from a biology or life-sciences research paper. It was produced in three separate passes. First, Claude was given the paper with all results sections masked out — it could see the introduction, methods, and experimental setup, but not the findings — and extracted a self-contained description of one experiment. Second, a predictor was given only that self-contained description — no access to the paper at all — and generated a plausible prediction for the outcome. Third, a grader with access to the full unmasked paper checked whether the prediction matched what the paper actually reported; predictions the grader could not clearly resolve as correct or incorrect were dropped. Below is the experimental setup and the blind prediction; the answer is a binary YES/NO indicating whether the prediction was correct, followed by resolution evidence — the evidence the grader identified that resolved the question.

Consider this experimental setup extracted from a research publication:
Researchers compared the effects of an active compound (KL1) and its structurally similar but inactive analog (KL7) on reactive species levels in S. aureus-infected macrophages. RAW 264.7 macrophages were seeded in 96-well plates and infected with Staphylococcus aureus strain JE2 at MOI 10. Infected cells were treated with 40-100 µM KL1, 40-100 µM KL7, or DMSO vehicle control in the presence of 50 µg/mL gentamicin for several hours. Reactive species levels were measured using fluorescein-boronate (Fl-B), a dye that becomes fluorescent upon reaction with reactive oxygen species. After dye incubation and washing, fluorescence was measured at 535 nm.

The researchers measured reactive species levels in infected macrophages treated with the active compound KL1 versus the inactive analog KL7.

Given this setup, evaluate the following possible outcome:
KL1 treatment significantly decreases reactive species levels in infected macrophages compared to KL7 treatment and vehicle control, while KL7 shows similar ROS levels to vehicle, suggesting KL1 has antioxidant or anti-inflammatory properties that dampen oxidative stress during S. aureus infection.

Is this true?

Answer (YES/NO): YES